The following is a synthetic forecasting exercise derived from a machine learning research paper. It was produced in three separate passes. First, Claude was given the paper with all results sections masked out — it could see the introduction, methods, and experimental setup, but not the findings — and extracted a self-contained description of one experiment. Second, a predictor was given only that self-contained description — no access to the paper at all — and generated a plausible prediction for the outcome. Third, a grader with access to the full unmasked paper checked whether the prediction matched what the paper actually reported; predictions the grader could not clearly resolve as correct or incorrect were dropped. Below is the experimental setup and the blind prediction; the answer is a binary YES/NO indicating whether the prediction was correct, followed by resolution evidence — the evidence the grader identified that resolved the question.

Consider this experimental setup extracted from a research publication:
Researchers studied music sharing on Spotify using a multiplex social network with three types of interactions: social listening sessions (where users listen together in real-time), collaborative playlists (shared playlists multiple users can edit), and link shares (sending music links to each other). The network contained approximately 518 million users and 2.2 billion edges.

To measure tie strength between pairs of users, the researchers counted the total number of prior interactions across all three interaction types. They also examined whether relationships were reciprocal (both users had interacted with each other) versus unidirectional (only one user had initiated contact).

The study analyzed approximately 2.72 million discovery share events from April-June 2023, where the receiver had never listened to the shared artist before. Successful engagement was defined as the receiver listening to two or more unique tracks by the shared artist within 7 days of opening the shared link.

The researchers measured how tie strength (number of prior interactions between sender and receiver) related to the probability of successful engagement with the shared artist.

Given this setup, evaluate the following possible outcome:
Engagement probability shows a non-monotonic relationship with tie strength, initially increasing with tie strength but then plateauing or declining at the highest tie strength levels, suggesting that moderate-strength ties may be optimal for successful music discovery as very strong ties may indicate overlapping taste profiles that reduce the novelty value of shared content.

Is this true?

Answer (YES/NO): NO